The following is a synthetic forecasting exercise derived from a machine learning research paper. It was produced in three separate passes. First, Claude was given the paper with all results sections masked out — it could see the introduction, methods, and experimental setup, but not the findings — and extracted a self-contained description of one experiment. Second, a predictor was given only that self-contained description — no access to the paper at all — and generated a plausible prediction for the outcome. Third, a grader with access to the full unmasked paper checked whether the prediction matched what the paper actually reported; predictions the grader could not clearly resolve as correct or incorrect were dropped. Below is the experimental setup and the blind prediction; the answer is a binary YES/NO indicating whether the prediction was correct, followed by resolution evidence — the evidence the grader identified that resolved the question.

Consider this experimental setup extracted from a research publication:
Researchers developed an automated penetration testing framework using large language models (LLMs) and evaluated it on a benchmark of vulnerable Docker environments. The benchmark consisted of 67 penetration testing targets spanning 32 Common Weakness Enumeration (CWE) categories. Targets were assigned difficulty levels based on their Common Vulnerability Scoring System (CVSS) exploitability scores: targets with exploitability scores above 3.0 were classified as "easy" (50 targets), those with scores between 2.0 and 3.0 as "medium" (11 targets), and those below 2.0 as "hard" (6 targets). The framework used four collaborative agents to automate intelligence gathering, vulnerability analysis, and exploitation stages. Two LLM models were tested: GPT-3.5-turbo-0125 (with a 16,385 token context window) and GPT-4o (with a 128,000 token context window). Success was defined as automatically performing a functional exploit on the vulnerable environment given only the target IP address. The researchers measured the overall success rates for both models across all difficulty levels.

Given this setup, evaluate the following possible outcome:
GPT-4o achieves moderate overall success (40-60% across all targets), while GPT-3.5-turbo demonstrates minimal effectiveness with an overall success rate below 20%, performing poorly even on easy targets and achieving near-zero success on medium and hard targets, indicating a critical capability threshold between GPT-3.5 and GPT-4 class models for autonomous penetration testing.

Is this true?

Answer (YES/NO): NO